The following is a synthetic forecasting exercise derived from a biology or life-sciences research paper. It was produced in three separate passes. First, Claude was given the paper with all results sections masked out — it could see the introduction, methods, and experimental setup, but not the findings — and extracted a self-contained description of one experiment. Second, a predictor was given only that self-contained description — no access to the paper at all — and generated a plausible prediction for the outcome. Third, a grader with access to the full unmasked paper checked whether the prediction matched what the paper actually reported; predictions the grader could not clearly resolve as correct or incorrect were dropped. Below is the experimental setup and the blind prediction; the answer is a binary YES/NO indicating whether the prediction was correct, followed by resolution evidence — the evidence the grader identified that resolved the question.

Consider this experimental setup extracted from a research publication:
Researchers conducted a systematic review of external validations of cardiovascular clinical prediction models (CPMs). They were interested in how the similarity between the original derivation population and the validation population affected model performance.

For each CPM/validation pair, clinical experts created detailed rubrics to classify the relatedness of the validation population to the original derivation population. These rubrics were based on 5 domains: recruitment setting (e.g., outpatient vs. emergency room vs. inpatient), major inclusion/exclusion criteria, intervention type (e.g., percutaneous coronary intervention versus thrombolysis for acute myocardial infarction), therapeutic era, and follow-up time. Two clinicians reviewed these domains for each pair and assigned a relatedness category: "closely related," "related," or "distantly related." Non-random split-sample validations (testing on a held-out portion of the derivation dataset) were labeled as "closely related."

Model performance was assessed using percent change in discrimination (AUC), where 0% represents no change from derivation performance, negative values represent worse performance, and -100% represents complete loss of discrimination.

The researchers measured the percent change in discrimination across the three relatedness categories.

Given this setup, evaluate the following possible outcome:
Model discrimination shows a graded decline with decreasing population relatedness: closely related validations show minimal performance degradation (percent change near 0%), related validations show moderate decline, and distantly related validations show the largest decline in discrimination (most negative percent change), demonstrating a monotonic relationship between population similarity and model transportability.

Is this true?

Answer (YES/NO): YES